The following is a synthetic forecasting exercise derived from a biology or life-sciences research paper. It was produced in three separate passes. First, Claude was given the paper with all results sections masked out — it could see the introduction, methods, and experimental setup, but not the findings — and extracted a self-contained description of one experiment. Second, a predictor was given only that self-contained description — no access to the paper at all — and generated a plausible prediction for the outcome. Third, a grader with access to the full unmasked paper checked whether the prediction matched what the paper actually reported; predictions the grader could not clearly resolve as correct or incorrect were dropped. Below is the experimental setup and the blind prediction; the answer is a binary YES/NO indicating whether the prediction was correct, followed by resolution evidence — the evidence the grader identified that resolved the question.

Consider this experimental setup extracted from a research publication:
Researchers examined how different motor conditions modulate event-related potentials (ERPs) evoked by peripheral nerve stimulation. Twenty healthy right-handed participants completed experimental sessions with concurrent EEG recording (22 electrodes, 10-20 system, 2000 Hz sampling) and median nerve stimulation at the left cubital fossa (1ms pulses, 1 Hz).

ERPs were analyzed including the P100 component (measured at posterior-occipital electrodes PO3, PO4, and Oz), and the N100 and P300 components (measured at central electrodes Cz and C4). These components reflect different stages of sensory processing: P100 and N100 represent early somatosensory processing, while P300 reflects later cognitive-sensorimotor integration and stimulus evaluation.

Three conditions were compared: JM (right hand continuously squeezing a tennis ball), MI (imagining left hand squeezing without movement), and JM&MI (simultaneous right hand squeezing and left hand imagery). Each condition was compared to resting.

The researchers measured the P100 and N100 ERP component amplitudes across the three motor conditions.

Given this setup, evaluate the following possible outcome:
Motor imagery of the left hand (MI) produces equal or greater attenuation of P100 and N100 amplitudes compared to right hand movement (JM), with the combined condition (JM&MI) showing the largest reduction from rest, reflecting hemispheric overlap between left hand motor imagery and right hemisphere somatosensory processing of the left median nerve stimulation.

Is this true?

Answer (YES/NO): NO